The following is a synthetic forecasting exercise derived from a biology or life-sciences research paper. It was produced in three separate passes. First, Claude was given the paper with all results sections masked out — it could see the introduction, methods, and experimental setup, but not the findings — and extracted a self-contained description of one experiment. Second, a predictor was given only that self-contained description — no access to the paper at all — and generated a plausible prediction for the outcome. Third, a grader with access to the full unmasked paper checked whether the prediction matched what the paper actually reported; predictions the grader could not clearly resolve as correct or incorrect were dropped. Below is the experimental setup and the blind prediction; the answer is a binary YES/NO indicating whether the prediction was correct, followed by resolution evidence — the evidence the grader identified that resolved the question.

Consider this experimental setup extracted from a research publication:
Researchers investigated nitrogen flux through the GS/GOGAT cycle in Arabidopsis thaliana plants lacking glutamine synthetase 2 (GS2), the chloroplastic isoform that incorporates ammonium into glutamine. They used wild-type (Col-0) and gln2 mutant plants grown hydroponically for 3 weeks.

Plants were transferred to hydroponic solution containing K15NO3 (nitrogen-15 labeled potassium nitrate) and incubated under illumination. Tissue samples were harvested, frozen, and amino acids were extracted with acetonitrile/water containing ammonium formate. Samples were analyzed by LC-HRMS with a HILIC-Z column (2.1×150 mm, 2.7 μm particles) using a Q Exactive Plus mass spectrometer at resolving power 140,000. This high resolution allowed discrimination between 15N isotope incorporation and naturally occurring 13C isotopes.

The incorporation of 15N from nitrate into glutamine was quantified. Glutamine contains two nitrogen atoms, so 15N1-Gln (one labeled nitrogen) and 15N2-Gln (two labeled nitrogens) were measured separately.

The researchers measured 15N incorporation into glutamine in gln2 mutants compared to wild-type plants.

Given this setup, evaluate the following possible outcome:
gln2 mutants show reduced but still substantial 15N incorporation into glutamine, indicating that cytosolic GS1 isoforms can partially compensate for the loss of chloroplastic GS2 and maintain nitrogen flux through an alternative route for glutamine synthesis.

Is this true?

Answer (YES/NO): YES